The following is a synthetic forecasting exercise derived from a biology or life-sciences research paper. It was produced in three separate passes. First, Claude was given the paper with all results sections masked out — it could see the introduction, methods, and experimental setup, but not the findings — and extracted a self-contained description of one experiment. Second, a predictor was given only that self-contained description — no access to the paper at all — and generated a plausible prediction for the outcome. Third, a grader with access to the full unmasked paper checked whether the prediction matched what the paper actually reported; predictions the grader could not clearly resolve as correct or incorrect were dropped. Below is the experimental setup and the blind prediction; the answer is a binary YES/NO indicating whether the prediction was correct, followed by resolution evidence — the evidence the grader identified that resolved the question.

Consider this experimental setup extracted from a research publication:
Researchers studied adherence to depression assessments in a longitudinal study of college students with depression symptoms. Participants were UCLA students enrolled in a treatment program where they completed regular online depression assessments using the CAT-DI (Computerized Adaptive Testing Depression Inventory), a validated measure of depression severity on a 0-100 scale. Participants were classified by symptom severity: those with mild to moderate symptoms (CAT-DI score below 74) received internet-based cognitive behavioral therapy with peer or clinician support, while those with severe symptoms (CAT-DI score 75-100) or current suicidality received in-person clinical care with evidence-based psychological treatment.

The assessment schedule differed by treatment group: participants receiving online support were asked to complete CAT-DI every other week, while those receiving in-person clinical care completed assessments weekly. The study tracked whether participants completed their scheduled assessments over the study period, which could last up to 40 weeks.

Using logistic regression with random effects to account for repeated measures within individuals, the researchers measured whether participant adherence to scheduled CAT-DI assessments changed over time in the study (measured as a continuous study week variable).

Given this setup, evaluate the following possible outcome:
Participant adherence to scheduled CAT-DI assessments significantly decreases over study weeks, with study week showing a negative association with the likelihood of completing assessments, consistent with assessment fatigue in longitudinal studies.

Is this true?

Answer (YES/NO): YES